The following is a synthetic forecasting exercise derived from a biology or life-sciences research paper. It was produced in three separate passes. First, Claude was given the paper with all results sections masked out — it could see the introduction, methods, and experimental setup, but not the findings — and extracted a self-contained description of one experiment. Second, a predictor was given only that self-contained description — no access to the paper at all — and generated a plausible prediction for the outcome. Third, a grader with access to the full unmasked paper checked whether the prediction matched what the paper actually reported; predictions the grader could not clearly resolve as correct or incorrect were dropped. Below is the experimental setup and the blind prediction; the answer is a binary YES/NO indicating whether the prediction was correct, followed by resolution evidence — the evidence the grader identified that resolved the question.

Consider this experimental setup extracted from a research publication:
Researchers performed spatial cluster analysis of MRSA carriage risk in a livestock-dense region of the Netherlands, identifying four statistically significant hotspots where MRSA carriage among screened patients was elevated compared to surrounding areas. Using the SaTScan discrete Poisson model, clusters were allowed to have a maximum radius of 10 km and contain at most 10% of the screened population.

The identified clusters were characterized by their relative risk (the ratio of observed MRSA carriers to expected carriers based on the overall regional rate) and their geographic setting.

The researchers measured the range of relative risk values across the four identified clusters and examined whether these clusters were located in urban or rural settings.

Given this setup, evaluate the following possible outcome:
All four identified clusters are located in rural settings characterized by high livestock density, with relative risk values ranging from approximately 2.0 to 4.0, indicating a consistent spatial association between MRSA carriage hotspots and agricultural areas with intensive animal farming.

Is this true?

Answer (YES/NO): NO